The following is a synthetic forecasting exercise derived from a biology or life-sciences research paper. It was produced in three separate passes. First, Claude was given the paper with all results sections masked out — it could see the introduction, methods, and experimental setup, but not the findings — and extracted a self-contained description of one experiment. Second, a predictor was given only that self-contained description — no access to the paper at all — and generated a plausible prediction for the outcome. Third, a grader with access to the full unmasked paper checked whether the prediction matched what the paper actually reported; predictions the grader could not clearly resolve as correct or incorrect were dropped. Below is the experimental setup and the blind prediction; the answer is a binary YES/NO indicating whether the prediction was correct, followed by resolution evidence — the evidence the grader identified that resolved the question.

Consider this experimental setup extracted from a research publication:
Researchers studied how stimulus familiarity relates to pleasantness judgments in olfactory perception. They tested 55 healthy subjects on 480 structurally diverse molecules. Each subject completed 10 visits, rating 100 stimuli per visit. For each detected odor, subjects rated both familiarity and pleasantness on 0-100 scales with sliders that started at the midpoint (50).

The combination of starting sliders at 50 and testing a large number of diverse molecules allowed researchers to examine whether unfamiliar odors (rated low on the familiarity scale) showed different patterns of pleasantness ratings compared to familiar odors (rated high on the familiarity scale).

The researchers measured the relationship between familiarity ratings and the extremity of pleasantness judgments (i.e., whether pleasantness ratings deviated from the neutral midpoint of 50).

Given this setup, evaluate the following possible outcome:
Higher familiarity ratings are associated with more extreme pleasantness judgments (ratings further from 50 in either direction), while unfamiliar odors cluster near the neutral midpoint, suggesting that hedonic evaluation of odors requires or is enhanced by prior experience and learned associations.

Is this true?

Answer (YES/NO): YES